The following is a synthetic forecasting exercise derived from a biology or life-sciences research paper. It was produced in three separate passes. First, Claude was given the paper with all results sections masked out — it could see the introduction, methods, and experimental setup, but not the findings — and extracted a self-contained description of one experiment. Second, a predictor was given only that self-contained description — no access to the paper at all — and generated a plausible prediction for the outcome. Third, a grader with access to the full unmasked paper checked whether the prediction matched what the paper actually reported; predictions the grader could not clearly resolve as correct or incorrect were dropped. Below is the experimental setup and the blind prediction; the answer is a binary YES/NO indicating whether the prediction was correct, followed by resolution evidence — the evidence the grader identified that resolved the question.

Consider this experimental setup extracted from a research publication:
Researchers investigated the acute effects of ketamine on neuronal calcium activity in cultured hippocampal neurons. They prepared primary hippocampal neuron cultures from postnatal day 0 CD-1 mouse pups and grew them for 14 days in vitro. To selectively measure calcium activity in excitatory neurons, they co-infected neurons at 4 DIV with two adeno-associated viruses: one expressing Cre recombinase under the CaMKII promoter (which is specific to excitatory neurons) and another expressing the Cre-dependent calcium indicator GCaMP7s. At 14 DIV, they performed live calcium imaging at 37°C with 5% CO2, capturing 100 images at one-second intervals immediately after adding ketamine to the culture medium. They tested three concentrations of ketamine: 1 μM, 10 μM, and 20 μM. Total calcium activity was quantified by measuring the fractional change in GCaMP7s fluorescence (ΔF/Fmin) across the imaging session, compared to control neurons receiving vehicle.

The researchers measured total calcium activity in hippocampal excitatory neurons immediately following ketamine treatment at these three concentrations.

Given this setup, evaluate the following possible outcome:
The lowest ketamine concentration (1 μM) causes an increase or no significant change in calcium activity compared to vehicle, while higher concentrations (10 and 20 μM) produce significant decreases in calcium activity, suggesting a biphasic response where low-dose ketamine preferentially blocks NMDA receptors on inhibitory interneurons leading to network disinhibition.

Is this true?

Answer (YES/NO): NO